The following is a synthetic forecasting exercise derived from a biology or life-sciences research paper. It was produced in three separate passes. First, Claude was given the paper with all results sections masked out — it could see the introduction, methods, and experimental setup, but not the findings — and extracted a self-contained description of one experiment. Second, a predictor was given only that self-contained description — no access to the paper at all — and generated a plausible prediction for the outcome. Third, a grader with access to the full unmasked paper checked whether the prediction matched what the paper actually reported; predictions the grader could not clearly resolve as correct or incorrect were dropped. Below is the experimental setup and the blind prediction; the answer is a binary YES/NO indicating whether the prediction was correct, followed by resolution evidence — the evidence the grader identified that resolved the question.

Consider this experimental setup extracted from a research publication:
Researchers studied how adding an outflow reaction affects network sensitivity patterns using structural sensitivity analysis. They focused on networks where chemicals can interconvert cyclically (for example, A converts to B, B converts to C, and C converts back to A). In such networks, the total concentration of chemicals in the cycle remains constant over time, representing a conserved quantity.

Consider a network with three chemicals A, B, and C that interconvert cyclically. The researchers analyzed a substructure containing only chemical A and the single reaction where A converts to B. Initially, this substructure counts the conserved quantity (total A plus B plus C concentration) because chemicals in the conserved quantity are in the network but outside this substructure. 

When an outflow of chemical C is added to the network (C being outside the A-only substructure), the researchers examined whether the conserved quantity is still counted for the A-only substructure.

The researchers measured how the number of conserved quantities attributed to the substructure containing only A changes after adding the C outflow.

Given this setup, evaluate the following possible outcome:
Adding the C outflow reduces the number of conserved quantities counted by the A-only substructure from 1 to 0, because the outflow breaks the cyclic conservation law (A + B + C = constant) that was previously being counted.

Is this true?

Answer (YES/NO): YES